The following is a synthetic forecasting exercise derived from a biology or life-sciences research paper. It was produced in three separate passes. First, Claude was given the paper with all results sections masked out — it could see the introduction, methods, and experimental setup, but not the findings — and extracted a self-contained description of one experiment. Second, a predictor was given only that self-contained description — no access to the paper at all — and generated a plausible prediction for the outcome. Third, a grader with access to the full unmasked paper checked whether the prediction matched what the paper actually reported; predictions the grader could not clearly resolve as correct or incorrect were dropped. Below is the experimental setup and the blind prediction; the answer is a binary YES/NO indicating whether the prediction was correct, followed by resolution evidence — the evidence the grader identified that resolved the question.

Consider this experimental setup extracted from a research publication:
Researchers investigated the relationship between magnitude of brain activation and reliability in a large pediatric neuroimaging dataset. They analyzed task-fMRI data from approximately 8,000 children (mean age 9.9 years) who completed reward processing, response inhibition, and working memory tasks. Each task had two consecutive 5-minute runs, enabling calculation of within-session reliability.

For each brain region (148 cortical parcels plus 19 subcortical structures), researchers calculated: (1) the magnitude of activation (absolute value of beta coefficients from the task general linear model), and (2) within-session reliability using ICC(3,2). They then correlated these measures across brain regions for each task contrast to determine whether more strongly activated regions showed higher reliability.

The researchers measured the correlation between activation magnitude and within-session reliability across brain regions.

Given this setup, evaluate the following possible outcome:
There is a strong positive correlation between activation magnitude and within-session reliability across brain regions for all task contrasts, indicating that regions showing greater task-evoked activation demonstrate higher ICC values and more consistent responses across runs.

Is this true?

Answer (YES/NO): NO